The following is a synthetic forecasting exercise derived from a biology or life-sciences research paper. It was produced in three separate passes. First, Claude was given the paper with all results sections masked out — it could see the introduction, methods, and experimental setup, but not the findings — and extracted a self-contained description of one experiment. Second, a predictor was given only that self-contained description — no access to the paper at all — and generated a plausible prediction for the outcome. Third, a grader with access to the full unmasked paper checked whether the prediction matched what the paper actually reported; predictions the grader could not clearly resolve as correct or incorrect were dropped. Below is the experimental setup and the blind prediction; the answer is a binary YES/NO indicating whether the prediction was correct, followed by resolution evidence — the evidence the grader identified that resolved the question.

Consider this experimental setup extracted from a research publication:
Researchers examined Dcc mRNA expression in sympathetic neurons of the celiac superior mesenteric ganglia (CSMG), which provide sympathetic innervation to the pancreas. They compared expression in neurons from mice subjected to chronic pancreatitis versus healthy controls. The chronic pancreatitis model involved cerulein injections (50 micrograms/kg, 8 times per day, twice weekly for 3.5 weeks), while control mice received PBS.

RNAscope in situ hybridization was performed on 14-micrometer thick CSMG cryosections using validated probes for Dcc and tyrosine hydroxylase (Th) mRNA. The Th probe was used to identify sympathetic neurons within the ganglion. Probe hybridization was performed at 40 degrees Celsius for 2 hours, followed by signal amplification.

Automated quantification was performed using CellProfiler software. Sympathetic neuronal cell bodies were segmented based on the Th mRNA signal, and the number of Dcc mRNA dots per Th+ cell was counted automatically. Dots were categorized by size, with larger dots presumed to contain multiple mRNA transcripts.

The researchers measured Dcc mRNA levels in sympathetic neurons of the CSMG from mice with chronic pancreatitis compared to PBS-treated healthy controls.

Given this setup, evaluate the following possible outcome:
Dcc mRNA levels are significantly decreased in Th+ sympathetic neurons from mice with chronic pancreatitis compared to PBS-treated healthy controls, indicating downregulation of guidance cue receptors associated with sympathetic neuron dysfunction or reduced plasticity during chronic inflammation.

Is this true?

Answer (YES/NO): NO